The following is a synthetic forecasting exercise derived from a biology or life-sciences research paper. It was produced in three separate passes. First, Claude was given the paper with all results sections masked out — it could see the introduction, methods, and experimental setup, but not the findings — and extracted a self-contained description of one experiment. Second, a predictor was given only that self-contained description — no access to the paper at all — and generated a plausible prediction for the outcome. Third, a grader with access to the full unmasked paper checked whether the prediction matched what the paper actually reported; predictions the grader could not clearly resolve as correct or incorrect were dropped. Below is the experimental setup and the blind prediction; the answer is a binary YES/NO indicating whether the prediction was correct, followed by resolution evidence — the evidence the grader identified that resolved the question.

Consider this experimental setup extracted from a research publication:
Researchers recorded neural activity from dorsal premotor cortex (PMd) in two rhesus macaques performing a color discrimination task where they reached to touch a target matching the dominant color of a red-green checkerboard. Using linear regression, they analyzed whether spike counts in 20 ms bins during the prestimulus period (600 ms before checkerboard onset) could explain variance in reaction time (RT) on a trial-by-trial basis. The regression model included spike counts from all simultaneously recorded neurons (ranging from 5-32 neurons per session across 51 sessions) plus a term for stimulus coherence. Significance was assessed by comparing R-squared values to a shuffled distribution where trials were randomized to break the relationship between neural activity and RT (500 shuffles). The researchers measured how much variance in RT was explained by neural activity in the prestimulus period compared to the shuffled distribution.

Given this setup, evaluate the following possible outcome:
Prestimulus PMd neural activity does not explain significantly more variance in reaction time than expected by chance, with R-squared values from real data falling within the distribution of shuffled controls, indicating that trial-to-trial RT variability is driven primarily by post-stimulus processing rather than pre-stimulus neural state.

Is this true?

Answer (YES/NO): NO